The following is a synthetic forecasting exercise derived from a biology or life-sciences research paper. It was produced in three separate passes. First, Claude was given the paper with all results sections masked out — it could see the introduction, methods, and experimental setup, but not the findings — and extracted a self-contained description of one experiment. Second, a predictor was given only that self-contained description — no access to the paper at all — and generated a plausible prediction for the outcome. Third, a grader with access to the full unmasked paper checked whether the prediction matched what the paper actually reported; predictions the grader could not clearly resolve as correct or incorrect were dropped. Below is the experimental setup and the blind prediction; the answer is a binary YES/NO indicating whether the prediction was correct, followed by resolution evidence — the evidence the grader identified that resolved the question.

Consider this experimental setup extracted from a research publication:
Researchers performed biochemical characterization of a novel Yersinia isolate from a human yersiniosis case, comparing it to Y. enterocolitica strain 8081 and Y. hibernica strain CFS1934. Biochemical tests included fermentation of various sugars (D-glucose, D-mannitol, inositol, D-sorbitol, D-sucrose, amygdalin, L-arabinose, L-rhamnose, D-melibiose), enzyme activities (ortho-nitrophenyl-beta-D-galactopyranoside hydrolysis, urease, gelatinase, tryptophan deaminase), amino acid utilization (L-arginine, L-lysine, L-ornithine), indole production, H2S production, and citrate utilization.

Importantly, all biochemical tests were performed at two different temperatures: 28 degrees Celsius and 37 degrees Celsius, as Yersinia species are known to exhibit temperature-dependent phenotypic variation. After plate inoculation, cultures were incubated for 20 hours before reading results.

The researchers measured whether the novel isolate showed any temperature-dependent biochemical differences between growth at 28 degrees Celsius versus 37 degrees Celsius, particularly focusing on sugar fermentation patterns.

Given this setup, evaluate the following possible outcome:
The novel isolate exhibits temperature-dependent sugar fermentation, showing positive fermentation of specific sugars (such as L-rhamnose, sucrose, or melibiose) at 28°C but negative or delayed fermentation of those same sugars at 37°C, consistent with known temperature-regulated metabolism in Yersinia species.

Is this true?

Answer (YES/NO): NO